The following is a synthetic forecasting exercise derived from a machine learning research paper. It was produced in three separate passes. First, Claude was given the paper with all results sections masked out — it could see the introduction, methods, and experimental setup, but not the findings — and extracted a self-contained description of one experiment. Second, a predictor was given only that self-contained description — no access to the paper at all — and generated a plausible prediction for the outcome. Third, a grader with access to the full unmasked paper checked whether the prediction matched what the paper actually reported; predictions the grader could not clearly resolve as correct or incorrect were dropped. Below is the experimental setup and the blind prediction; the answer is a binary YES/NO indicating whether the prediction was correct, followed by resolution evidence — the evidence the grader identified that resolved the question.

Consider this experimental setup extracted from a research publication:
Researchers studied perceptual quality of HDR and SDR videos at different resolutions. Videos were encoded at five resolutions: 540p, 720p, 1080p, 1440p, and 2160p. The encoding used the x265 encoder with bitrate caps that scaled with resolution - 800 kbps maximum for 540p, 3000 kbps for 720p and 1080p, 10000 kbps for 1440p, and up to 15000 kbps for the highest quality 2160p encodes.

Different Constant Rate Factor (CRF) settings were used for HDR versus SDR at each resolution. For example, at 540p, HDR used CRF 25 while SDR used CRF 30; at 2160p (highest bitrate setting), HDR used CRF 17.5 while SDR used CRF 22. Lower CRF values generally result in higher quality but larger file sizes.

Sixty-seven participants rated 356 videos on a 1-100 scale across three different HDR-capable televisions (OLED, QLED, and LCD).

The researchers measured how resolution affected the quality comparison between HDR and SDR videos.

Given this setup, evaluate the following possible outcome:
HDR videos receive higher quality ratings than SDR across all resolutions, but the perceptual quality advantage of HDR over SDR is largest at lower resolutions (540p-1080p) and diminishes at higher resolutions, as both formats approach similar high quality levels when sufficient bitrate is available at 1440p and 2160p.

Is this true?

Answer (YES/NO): NO